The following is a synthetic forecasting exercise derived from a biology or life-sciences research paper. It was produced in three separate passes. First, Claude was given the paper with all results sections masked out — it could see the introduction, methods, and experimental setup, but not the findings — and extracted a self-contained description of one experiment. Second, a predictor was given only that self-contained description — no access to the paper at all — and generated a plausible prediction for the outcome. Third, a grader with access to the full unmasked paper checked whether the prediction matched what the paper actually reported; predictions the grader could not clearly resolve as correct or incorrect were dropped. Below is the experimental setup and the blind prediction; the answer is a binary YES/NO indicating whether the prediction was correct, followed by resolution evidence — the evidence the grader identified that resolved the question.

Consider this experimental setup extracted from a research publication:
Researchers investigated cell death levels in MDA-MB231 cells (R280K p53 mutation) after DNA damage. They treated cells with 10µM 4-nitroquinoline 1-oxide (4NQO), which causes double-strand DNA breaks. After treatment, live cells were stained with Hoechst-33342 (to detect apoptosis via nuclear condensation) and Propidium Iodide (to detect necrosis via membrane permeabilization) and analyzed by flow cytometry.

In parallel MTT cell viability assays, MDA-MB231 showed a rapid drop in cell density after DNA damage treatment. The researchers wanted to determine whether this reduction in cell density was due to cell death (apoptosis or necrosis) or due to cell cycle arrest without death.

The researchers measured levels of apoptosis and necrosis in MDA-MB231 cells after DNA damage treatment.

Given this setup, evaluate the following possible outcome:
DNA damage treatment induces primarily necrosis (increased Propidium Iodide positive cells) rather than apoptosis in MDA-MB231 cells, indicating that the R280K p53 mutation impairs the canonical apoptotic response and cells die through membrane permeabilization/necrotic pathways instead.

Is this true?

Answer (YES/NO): NO